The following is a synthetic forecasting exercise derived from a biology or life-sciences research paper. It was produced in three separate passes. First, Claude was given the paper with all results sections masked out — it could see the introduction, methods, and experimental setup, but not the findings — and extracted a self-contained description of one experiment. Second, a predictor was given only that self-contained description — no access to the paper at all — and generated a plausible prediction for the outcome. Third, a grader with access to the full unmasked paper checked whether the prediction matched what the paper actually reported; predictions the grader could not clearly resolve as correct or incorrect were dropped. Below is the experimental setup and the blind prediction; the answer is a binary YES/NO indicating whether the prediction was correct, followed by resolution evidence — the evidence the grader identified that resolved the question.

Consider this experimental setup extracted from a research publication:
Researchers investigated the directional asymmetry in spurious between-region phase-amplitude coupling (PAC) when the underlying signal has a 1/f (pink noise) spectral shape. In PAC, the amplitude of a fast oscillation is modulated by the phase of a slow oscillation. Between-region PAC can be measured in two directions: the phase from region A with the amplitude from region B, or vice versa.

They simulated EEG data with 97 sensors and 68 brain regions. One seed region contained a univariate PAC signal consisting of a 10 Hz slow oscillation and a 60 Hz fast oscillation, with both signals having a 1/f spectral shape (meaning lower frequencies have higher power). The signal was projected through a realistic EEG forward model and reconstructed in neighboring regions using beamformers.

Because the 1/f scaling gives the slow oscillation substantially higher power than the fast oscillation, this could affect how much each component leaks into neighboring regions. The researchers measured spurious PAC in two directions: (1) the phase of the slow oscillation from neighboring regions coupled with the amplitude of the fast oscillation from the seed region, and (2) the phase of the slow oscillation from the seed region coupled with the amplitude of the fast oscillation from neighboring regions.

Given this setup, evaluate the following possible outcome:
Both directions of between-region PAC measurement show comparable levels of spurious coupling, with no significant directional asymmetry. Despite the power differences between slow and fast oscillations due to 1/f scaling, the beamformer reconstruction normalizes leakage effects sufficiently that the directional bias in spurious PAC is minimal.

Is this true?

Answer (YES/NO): NO